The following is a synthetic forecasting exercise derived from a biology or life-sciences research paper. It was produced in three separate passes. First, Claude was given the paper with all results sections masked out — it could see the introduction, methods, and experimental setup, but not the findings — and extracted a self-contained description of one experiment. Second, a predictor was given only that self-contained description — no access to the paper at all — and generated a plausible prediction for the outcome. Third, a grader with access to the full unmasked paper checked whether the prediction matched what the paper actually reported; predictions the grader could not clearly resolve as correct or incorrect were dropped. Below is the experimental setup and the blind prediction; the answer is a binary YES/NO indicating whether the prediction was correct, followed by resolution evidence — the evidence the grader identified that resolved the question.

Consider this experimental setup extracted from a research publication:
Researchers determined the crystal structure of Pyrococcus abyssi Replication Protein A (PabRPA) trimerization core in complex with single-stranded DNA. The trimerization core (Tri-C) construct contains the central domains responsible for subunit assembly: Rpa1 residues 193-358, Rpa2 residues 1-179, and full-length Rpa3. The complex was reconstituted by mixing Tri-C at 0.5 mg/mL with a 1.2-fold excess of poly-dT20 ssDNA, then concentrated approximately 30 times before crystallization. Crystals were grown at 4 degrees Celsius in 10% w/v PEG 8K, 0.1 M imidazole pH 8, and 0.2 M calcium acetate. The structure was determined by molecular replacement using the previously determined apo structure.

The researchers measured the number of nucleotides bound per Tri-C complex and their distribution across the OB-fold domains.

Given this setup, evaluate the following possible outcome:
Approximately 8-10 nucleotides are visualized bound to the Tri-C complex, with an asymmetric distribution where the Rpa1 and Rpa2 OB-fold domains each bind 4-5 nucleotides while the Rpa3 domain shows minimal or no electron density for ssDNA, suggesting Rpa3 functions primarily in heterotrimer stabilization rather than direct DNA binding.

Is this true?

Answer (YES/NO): NO